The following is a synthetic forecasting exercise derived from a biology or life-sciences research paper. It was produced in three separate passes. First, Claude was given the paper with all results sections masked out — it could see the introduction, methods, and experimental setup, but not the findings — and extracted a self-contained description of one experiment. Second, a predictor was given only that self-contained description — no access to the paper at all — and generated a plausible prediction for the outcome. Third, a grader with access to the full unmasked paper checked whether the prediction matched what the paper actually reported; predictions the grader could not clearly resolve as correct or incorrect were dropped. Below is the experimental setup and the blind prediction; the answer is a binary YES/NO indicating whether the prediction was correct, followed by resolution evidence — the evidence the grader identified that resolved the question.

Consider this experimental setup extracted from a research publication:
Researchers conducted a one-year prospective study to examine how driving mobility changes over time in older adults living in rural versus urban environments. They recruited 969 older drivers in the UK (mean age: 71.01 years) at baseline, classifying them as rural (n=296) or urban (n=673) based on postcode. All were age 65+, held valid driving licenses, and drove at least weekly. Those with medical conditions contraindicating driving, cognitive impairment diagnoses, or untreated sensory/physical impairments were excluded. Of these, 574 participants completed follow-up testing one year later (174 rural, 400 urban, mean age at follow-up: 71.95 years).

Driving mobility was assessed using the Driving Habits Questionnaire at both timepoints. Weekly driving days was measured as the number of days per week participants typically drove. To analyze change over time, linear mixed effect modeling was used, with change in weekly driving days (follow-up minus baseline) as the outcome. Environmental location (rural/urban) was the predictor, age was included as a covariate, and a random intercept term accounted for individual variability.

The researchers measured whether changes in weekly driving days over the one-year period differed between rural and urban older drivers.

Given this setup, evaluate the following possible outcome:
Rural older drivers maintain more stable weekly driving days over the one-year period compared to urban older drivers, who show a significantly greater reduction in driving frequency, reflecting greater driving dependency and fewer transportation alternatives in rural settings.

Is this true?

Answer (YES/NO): NO